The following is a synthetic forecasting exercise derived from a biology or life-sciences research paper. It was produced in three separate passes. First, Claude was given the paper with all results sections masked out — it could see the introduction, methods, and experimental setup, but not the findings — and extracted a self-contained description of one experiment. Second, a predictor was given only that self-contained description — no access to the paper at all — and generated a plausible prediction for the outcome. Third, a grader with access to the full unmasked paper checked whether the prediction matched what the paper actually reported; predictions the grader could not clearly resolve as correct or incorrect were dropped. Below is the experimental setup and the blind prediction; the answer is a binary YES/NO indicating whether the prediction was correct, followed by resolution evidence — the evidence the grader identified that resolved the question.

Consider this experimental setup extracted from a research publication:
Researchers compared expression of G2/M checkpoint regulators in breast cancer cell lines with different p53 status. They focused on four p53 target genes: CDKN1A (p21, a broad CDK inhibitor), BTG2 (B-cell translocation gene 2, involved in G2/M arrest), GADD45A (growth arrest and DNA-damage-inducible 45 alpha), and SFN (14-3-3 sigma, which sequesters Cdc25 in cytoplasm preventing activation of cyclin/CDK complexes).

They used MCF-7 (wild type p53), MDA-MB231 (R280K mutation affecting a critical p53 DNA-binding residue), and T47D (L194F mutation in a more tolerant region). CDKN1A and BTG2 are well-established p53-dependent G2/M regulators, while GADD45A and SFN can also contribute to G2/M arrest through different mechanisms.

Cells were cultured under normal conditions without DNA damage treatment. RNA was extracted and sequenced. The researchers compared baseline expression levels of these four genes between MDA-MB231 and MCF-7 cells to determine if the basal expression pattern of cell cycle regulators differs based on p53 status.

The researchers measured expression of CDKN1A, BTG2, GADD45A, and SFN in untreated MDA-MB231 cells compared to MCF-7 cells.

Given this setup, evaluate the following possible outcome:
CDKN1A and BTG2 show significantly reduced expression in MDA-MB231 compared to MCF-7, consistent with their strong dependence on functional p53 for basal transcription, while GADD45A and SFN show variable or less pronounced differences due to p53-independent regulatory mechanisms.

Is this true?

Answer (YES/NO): NO